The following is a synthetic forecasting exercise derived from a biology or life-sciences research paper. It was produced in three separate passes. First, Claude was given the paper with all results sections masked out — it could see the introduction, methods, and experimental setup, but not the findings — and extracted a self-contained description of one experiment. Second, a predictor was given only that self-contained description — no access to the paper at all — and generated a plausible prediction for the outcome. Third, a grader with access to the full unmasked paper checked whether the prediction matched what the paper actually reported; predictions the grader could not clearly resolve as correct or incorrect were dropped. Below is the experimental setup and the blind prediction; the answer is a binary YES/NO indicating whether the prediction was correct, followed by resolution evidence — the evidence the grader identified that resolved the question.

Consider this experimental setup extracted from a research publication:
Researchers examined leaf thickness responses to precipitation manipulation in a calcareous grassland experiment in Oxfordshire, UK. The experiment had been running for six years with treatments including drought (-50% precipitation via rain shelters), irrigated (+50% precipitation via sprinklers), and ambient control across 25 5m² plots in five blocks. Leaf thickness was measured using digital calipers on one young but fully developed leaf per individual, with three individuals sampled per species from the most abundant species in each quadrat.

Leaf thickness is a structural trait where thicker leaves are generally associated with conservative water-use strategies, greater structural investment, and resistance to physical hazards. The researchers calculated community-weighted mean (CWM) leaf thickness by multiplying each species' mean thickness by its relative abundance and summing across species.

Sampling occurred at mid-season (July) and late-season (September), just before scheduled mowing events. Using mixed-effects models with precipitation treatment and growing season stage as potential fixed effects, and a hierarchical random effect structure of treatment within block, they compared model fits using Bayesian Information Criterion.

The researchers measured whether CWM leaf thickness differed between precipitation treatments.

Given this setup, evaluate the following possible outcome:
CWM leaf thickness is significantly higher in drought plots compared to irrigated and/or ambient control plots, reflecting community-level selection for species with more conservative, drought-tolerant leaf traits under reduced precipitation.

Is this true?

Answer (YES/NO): NO